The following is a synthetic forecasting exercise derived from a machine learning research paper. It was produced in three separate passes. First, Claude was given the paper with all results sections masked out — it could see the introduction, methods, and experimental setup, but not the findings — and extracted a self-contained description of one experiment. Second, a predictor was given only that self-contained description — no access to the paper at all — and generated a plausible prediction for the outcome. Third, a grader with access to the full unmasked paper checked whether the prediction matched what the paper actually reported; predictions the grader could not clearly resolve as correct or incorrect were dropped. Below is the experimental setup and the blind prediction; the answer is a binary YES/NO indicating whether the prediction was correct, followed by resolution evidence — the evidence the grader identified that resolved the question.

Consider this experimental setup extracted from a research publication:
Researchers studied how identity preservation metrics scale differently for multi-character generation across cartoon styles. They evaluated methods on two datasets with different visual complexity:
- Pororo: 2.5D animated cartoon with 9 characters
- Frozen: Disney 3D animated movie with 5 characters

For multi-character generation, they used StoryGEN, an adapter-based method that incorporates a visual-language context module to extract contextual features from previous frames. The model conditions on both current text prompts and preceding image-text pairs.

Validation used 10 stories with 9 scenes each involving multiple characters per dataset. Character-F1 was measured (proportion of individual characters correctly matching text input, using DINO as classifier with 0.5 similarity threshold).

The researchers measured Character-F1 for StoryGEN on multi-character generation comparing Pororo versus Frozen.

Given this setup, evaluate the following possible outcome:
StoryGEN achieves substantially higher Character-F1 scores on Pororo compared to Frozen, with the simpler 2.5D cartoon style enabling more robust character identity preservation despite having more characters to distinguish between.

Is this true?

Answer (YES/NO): YES